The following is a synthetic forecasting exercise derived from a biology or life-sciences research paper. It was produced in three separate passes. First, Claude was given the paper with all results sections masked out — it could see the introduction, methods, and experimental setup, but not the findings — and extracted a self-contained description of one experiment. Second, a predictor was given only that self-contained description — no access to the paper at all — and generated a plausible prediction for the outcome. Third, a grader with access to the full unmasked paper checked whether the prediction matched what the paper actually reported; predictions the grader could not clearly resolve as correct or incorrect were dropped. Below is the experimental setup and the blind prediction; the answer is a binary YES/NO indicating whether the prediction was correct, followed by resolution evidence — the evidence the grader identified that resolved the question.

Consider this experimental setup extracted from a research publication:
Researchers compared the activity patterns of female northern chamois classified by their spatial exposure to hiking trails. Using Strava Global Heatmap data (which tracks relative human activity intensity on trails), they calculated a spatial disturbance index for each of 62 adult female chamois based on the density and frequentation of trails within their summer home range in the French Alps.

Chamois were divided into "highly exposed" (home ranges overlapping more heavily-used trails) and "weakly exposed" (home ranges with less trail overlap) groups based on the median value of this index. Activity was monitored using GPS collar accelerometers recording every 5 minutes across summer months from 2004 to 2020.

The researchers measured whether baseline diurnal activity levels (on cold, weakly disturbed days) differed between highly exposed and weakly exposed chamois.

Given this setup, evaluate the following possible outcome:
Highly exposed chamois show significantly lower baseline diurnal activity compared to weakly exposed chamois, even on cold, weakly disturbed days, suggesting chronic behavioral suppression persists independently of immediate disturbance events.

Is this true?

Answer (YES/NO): NO